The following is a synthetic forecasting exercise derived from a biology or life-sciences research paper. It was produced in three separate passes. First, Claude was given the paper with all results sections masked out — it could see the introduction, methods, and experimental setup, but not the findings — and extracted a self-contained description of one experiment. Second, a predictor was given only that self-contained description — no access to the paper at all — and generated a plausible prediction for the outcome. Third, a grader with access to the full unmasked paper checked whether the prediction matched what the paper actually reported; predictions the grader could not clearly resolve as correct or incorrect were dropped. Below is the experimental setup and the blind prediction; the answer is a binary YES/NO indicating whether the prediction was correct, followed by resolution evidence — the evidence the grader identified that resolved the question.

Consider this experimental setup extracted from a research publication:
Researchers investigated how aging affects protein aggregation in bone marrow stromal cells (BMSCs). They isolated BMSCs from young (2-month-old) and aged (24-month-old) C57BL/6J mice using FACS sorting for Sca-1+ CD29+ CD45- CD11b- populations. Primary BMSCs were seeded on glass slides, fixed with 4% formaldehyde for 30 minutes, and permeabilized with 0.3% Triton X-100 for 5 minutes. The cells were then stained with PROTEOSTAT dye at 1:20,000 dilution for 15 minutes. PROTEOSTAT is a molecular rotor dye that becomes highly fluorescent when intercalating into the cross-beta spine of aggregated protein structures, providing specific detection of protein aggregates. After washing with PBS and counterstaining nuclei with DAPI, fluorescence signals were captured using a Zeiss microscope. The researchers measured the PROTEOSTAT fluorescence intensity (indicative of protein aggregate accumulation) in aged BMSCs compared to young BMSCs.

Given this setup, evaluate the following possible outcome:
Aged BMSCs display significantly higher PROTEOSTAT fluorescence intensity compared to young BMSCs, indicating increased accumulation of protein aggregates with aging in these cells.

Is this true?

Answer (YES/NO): YES